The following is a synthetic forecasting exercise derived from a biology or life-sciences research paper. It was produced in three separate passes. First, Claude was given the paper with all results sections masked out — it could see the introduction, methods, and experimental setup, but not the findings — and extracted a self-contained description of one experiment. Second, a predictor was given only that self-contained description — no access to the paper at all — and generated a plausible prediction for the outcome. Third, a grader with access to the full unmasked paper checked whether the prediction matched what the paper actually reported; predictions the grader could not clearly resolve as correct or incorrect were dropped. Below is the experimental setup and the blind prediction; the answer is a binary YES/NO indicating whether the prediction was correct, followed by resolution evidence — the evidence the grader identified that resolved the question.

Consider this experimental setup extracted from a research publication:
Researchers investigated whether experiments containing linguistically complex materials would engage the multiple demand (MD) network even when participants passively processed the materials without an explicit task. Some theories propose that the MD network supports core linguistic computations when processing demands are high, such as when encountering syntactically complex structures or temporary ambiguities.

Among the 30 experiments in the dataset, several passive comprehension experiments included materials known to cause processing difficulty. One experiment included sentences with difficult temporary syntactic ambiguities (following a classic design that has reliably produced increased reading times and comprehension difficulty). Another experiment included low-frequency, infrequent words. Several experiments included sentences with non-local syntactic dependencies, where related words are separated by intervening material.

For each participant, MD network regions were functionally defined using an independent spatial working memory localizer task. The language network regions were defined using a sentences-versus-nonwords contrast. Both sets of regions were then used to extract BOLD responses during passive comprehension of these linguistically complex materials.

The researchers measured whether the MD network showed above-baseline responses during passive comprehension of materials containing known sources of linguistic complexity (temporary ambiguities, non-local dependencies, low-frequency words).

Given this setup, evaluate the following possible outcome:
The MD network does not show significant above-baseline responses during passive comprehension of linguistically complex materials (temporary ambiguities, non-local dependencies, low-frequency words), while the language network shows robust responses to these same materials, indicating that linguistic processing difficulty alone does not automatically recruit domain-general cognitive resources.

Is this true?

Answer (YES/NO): YES